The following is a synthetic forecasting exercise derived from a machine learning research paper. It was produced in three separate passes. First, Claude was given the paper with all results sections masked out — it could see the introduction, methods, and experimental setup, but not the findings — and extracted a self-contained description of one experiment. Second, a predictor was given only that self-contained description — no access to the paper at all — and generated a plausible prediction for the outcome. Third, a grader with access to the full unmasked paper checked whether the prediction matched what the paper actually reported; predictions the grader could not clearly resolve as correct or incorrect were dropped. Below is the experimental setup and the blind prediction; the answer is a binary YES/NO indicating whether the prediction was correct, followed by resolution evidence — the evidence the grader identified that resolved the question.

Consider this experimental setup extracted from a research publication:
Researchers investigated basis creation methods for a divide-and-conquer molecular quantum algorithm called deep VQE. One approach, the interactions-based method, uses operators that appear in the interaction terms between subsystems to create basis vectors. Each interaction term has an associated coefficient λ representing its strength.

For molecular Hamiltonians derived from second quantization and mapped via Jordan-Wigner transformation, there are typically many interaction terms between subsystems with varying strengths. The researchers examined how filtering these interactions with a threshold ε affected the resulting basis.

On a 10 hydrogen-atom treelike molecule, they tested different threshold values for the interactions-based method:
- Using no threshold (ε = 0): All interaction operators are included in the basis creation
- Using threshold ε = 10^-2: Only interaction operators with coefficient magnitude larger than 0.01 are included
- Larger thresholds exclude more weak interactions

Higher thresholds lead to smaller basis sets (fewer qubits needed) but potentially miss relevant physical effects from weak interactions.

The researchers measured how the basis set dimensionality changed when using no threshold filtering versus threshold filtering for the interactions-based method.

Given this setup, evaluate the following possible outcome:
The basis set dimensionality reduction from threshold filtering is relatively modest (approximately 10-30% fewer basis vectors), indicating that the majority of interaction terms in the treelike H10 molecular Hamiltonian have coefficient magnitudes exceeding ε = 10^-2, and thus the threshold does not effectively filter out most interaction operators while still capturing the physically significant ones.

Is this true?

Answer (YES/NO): NO